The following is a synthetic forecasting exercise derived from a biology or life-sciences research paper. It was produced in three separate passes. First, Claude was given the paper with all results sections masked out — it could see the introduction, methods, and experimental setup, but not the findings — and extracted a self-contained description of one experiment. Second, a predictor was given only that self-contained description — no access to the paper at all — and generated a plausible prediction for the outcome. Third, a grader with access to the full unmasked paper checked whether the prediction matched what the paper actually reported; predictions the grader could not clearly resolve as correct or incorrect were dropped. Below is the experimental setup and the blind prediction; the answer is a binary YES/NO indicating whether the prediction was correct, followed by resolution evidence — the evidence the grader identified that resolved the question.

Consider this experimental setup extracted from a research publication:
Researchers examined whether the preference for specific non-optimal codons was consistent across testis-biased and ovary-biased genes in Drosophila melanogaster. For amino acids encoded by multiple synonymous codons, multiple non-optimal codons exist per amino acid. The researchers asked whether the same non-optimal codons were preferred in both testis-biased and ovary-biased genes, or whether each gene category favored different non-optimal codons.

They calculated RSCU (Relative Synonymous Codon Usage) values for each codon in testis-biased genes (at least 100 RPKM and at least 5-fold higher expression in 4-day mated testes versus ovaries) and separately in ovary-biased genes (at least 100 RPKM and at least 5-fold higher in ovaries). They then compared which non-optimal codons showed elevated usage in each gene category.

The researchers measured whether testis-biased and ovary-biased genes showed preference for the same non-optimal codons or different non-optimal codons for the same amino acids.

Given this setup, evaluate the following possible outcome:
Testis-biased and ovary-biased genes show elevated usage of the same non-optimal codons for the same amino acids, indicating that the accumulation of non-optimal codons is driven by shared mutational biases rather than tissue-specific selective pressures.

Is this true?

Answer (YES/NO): NO